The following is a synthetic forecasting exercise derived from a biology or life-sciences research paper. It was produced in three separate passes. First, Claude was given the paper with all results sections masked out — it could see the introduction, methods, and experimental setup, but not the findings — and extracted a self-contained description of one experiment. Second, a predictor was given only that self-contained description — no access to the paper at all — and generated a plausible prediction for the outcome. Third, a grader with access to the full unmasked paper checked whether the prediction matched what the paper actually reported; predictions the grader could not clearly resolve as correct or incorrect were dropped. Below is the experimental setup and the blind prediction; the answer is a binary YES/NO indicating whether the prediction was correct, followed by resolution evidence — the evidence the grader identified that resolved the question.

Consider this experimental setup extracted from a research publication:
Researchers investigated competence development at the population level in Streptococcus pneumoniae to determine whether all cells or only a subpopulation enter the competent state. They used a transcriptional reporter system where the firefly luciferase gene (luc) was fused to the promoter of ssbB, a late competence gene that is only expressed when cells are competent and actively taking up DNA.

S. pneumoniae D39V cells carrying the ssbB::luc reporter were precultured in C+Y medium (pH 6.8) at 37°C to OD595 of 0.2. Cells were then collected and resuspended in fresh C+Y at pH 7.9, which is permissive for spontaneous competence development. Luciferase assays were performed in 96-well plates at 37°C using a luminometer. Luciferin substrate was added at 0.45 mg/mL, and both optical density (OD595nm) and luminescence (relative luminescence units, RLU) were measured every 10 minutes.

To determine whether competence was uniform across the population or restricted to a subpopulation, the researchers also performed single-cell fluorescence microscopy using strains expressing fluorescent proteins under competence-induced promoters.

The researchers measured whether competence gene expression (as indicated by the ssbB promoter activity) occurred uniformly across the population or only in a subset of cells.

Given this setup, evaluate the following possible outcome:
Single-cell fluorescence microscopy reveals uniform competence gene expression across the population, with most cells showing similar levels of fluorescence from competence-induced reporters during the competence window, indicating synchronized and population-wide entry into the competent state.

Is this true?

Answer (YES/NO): YES